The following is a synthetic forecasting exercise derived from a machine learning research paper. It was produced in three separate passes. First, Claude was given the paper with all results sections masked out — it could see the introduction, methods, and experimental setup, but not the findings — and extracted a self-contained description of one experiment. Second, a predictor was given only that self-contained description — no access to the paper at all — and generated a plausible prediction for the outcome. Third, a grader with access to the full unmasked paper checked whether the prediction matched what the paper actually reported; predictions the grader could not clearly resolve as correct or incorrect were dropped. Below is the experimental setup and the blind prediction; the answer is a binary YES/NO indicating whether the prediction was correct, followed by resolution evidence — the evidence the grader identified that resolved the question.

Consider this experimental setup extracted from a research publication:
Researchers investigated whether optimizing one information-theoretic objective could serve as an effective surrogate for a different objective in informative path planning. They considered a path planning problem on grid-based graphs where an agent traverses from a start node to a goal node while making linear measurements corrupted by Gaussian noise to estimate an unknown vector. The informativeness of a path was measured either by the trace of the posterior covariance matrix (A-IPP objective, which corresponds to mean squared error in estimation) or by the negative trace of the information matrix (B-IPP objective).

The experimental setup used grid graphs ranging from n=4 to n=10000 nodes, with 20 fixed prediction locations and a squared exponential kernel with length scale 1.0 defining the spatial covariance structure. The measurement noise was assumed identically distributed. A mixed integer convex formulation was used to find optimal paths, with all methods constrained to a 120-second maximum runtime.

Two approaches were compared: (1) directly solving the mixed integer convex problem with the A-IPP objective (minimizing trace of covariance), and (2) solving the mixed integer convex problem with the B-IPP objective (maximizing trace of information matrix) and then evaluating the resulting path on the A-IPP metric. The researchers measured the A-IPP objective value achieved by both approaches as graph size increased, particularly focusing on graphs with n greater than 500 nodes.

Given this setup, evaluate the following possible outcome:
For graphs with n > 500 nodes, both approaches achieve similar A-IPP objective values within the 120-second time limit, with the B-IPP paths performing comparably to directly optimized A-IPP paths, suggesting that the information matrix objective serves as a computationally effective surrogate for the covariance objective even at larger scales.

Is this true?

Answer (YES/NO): NO